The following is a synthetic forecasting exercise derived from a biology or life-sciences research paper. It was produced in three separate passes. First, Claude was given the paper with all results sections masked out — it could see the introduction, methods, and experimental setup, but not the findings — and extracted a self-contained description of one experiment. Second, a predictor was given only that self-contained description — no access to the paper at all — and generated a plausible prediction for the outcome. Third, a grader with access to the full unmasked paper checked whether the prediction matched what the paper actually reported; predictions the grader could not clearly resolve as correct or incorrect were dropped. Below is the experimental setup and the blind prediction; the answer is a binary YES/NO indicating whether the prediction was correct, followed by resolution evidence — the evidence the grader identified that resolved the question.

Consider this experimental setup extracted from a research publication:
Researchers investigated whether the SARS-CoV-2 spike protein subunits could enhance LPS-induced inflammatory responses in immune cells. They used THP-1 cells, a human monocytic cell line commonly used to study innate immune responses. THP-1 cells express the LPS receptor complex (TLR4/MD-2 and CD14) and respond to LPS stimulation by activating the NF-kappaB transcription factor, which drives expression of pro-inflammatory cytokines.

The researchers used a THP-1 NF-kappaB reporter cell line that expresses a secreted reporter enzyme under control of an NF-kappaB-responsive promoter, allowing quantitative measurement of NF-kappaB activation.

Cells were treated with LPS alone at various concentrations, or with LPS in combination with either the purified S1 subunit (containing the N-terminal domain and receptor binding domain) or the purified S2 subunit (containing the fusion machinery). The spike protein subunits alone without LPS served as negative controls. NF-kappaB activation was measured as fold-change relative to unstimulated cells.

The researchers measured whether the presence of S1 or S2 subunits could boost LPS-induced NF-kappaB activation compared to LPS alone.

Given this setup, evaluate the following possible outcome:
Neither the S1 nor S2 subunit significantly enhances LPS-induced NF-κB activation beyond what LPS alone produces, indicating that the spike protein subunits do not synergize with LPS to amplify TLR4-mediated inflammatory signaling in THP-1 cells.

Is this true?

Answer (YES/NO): NO